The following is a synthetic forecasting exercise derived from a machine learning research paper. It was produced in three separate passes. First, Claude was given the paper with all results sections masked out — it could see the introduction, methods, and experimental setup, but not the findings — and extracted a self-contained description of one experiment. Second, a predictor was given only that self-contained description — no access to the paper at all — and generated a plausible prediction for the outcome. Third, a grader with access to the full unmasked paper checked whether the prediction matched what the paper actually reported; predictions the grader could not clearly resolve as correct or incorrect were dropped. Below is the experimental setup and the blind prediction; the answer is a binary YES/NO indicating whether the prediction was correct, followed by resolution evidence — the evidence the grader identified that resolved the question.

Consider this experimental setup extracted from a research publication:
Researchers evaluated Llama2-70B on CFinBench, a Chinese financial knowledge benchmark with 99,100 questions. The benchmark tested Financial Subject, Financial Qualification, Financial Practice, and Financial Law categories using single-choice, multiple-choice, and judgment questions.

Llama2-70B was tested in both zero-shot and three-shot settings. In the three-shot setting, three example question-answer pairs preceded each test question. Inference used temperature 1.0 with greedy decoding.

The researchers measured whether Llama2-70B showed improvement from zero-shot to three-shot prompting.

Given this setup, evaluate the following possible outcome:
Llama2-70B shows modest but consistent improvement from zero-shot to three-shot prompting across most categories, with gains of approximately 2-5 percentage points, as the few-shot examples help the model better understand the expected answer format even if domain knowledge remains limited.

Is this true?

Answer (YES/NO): NO